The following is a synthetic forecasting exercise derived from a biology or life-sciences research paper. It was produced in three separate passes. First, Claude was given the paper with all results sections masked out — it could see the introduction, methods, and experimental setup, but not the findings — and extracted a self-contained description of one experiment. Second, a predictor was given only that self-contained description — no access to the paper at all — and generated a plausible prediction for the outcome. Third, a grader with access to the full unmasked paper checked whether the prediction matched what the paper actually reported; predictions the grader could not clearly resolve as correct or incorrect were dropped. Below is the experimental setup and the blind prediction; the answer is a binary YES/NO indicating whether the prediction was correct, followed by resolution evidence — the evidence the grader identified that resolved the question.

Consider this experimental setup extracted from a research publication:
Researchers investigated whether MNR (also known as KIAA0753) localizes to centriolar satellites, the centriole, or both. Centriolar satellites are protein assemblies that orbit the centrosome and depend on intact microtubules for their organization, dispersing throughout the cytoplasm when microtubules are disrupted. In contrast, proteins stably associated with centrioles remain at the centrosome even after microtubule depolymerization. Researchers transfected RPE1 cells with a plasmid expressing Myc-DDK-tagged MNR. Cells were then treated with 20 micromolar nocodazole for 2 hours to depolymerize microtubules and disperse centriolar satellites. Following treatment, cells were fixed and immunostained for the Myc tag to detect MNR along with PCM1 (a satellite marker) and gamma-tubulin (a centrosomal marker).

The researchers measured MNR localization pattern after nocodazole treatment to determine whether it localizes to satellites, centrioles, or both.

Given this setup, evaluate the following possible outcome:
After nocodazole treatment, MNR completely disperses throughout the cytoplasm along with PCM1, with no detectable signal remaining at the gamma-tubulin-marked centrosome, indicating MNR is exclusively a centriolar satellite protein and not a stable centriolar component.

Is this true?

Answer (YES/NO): NO